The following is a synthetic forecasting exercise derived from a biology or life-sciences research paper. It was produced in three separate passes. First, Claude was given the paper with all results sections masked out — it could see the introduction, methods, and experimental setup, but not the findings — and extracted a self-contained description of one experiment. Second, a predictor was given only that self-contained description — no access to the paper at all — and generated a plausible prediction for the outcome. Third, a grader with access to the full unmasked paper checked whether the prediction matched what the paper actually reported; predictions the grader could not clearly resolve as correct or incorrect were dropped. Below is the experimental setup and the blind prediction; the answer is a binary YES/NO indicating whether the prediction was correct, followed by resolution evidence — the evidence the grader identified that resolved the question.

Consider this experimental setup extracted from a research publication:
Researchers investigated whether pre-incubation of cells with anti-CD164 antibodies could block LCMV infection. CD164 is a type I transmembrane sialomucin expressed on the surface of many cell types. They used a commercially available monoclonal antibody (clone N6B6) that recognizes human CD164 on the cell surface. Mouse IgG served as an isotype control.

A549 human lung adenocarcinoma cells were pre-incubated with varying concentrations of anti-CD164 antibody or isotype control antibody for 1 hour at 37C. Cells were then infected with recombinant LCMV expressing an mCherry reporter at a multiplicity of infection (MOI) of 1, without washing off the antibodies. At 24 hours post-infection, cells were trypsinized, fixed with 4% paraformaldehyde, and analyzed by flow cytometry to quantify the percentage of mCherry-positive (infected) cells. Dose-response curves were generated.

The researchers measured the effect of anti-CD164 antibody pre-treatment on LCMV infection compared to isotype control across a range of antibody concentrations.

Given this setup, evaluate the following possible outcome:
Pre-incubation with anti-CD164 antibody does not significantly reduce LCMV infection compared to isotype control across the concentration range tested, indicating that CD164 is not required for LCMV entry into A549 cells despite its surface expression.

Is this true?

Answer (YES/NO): NO